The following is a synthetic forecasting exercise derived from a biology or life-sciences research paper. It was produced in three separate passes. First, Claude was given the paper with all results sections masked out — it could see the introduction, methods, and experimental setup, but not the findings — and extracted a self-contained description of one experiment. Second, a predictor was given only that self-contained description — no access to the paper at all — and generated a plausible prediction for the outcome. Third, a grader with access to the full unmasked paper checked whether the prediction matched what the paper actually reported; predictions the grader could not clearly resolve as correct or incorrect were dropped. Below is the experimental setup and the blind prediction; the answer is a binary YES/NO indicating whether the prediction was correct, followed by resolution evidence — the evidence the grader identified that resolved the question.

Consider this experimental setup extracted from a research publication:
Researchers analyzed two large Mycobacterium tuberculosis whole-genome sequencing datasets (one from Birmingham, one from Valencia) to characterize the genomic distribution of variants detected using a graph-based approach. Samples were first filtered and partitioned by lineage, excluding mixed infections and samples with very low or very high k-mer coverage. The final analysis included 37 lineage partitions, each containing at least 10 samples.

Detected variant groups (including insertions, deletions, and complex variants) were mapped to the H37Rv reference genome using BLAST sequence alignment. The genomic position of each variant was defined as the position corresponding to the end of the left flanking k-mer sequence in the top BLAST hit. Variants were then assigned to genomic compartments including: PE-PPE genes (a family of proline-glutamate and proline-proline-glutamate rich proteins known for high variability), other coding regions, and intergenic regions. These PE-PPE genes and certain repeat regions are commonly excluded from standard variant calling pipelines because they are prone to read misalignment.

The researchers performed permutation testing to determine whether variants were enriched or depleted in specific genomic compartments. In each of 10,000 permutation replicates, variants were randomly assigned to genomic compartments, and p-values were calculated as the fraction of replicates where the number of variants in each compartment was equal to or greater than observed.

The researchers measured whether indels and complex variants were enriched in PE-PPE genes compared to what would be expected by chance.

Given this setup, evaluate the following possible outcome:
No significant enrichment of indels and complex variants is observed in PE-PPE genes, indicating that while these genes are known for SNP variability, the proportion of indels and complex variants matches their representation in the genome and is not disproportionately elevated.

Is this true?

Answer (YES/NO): NO